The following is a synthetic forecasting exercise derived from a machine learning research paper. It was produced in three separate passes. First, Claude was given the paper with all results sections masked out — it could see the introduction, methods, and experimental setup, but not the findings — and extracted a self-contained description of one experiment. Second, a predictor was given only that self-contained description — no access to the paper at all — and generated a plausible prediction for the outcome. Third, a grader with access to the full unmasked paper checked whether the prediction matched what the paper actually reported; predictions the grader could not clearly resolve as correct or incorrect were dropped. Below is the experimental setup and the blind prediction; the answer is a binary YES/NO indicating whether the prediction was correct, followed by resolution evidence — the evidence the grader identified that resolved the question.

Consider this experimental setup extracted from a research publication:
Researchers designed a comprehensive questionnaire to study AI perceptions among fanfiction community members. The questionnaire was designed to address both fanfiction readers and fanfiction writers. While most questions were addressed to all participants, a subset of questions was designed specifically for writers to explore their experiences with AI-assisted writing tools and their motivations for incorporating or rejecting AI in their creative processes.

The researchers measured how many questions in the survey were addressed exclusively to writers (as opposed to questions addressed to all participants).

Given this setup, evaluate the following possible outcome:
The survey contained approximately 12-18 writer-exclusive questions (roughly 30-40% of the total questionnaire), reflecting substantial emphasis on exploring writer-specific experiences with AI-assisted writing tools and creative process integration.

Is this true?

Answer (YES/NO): NO